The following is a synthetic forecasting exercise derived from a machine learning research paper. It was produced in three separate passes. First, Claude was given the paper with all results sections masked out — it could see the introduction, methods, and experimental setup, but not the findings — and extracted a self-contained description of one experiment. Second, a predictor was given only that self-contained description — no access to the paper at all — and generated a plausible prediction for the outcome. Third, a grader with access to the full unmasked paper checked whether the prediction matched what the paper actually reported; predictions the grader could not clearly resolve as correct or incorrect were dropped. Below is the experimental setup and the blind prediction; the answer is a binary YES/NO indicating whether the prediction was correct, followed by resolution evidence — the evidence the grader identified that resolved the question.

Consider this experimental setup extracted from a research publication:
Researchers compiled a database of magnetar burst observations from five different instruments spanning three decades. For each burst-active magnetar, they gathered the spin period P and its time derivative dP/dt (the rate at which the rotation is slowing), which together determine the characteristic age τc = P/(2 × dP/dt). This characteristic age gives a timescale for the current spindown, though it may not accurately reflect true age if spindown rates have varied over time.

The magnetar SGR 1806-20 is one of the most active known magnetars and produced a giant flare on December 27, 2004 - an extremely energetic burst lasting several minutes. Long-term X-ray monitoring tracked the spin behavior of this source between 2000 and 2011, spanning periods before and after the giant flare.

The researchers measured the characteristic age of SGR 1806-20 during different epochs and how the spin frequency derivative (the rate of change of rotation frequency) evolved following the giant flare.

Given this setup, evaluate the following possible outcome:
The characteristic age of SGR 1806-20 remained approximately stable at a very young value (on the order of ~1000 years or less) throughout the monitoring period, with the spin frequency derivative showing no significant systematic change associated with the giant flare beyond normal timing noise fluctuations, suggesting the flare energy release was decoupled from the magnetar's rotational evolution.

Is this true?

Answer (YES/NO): NO